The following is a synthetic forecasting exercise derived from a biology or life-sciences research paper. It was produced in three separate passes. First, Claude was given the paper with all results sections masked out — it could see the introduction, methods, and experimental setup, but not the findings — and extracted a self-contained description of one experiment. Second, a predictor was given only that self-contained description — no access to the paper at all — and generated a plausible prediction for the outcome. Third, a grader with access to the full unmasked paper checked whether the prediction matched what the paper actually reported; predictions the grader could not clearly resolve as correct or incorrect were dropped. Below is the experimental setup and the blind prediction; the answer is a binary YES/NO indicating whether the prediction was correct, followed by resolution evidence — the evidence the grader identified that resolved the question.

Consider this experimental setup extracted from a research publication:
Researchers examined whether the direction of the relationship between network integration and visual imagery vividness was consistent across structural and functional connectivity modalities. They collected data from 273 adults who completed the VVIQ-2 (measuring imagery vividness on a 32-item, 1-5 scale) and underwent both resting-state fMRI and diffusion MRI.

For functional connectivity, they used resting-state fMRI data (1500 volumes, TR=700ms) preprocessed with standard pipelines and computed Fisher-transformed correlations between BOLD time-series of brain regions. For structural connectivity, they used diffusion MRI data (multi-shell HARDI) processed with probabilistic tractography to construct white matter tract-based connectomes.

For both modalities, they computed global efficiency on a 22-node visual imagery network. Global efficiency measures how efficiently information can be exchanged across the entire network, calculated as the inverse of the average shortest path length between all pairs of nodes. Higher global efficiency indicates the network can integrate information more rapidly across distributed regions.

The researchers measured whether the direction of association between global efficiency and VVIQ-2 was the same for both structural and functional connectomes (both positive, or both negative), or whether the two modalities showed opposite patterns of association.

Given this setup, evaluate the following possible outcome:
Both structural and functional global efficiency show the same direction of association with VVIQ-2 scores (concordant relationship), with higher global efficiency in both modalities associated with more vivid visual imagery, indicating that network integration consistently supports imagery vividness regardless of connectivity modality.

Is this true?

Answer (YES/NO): NO